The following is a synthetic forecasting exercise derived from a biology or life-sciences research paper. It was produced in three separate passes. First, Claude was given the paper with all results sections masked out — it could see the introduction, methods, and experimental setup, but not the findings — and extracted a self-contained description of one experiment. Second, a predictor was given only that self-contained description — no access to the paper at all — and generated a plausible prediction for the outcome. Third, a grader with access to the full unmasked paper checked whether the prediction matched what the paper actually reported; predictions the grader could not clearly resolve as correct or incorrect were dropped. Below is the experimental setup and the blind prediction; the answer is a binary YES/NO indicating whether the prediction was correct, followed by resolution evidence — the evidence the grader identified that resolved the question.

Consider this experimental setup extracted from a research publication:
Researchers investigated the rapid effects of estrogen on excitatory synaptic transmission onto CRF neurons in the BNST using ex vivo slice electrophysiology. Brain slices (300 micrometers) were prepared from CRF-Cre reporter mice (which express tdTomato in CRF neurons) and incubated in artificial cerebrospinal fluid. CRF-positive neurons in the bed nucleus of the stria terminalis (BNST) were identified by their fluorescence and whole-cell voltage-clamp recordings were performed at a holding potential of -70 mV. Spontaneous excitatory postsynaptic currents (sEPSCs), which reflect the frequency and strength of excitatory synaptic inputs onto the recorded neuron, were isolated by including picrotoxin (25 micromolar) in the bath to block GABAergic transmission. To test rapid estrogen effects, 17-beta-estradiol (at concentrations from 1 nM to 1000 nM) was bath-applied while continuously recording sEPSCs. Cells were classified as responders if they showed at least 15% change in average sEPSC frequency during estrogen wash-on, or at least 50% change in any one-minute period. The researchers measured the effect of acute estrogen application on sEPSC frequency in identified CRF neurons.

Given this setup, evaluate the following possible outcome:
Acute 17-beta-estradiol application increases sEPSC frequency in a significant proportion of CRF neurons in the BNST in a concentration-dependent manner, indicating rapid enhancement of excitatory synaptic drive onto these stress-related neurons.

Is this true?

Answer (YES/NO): NO